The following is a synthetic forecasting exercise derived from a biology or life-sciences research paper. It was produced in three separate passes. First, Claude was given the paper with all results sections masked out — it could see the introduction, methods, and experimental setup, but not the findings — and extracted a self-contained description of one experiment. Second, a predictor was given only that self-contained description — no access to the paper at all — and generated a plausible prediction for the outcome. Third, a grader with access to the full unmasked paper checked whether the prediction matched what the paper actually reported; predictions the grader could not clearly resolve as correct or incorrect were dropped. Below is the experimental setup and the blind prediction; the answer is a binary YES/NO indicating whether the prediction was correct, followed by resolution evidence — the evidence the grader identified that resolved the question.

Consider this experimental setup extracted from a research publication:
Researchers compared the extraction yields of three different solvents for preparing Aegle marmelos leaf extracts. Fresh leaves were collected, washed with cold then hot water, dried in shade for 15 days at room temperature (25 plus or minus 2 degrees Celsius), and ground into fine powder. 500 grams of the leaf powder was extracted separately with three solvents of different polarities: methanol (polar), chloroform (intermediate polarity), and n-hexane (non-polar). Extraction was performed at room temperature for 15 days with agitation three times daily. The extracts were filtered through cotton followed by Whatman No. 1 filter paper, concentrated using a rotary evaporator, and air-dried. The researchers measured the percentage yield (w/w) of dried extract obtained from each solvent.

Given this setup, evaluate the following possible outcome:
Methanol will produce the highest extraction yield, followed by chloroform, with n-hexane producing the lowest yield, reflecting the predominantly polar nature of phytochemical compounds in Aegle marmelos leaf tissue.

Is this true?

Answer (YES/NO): NO